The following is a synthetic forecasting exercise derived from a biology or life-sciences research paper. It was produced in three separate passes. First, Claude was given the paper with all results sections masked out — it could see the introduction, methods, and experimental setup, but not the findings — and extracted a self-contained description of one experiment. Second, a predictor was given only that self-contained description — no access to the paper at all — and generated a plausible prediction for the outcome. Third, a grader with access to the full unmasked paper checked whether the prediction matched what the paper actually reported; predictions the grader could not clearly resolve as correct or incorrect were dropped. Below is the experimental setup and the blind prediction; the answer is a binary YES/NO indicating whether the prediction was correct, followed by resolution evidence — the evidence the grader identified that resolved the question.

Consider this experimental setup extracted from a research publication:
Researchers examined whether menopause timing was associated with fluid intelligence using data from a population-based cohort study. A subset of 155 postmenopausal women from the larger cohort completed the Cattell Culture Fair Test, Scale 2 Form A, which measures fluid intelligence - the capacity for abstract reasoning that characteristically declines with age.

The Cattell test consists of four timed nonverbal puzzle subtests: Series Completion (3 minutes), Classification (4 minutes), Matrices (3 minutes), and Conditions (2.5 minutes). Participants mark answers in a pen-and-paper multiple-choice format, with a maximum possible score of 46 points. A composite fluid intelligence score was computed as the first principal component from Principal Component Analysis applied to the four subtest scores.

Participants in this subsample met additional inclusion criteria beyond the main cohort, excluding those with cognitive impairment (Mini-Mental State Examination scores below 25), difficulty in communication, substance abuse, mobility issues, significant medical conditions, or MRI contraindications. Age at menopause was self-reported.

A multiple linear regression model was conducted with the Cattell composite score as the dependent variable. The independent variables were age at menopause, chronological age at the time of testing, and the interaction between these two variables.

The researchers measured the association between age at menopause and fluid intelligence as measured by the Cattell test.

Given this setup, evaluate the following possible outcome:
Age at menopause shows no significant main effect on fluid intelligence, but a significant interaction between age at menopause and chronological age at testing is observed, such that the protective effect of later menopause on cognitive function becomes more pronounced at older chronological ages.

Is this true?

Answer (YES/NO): NO